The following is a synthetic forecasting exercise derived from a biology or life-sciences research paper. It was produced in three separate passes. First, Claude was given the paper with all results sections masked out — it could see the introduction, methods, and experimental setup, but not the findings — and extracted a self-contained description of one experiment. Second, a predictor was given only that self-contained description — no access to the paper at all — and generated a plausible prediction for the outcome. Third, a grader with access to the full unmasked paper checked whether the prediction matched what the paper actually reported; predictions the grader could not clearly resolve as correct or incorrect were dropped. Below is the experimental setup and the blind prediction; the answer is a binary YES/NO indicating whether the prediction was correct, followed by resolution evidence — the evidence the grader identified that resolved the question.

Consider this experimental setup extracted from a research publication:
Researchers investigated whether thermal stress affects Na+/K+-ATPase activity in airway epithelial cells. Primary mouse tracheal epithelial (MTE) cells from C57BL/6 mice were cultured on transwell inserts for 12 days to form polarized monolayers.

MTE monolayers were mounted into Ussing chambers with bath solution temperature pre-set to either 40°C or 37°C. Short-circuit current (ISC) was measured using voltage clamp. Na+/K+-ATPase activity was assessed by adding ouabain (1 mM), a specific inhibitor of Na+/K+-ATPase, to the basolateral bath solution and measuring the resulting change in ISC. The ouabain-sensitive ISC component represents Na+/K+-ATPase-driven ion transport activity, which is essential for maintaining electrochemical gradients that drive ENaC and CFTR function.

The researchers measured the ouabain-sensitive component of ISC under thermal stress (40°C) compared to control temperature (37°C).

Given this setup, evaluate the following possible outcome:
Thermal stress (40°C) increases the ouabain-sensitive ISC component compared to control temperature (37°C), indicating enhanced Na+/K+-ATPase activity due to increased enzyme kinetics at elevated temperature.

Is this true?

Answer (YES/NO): YES